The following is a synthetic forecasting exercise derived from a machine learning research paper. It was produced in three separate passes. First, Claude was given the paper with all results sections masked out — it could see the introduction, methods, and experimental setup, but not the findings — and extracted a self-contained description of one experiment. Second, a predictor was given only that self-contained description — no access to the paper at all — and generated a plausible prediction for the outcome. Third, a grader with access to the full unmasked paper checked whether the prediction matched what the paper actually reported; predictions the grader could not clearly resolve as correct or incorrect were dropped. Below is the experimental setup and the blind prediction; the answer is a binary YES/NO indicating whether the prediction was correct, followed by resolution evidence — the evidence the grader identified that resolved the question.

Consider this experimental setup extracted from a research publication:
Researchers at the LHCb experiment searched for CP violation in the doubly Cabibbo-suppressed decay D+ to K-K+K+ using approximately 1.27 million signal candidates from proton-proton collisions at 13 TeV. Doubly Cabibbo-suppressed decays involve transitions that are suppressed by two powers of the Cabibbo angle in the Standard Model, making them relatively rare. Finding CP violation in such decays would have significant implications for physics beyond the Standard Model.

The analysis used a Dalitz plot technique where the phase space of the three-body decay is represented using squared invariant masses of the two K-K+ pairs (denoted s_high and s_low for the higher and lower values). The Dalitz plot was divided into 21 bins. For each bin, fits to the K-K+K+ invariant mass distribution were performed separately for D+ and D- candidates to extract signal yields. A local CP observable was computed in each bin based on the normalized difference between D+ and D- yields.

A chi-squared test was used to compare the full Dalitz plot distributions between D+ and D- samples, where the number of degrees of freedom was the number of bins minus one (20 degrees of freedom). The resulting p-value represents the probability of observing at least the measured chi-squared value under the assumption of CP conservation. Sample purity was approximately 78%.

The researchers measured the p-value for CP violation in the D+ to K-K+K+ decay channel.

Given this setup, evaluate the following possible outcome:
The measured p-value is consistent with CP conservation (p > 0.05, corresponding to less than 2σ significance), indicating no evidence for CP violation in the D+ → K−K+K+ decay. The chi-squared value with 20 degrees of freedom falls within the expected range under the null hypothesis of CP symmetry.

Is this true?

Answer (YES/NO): YES